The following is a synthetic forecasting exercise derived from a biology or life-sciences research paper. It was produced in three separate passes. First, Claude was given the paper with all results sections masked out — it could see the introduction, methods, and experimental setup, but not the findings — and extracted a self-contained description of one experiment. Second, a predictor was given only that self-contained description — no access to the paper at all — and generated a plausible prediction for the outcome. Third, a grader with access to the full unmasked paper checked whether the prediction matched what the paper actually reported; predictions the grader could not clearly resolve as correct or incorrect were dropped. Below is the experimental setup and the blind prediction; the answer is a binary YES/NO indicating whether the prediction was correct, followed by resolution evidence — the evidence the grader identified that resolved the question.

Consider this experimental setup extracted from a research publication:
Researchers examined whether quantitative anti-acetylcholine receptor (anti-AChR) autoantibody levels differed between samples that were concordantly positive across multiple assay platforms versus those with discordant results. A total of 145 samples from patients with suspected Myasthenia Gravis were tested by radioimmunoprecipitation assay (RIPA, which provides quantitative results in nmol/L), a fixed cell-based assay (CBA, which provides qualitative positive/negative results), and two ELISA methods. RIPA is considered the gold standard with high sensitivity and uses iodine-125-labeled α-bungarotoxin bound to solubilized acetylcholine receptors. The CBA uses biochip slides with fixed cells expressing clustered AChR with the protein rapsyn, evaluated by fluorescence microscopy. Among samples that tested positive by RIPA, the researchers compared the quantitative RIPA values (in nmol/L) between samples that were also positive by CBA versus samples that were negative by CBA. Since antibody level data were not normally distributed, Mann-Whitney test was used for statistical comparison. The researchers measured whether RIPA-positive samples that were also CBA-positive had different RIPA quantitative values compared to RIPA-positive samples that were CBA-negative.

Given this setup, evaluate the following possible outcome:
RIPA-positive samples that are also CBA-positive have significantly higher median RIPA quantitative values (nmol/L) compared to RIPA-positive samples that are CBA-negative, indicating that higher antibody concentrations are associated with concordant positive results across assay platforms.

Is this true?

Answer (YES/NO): YES